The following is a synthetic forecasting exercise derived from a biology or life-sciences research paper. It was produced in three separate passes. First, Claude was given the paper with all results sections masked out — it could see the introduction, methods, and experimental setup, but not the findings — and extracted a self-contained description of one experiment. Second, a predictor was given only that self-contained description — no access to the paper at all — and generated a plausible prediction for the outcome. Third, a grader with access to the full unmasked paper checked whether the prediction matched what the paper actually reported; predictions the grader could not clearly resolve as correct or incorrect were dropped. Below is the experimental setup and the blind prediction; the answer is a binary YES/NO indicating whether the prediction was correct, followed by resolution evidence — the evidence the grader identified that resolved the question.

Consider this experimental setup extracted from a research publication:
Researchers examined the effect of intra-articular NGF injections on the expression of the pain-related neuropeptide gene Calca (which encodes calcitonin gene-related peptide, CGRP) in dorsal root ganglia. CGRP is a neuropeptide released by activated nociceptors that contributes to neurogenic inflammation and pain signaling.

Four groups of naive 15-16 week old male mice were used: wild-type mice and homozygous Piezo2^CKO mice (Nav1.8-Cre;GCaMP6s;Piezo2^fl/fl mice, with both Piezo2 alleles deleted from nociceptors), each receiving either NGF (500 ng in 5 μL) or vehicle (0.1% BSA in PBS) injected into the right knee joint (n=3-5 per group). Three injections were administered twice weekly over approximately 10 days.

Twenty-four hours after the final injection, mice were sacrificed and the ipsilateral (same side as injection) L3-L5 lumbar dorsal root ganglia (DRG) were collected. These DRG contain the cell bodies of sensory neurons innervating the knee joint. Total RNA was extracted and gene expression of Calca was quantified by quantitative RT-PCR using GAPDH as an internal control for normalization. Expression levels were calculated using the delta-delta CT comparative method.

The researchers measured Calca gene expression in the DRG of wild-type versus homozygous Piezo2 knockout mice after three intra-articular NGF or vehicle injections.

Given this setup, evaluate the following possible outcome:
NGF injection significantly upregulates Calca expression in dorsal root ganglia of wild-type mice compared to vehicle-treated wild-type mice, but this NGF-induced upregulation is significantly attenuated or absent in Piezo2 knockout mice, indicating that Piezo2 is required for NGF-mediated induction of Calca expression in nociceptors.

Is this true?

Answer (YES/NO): YES